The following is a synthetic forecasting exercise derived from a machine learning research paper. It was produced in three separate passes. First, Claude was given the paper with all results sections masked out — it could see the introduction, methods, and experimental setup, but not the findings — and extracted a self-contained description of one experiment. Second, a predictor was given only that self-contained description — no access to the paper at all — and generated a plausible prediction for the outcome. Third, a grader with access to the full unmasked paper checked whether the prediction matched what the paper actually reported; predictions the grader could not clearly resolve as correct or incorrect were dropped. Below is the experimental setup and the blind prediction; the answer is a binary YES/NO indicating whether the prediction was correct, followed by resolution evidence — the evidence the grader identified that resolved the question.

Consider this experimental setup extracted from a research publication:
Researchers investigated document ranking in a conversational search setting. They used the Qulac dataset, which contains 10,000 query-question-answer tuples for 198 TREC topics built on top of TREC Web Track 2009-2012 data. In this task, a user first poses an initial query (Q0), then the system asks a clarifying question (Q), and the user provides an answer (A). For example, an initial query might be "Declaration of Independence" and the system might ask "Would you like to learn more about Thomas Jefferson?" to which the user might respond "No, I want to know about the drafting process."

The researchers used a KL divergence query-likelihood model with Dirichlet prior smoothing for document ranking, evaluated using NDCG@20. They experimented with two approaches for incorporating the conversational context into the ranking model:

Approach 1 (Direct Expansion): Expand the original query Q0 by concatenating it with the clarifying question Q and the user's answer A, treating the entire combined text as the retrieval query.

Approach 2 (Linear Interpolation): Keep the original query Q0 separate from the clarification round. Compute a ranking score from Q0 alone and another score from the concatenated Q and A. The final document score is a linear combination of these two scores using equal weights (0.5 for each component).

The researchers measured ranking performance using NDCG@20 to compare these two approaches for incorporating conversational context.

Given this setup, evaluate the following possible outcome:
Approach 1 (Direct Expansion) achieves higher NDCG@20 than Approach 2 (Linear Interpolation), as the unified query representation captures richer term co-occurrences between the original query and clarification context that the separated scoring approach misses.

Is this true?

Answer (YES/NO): NO